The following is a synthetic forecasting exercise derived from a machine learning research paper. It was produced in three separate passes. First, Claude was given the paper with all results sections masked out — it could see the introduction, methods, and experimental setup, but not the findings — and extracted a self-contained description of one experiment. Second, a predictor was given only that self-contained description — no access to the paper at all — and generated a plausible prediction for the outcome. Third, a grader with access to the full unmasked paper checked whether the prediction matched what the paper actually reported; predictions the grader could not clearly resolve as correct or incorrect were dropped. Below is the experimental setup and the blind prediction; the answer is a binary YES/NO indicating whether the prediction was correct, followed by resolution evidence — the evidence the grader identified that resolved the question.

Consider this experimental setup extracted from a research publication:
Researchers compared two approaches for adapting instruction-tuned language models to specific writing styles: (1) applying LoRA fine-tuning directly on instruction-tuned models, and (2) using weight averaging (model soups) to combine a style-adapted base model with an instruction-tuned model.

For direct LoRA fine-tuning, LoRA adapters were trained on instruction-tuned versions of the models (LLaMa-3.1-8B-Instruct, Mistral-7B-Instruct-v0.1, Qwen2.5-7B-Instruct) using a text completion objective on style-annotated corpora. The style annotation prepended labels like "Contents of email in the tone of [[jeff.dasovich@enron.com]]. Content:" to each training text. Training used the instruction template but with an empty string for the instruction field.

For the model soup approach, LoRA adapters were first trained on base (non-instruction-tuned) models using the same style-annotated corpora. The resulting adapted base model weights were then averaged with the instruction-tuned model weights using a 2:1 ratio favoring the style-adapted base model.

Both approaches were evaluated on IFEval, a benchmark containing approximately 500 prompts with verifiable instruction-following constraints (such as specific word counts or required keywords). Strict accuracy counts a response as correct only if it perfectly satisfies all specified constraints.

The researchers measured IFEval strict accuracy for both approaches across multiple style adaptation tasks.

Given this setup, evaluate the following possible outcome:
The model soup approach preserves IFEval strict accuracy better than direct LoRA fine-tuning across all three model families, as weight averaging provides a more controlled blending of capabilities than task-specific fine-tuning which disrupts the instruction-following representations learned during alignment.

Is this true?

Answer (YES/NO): YES